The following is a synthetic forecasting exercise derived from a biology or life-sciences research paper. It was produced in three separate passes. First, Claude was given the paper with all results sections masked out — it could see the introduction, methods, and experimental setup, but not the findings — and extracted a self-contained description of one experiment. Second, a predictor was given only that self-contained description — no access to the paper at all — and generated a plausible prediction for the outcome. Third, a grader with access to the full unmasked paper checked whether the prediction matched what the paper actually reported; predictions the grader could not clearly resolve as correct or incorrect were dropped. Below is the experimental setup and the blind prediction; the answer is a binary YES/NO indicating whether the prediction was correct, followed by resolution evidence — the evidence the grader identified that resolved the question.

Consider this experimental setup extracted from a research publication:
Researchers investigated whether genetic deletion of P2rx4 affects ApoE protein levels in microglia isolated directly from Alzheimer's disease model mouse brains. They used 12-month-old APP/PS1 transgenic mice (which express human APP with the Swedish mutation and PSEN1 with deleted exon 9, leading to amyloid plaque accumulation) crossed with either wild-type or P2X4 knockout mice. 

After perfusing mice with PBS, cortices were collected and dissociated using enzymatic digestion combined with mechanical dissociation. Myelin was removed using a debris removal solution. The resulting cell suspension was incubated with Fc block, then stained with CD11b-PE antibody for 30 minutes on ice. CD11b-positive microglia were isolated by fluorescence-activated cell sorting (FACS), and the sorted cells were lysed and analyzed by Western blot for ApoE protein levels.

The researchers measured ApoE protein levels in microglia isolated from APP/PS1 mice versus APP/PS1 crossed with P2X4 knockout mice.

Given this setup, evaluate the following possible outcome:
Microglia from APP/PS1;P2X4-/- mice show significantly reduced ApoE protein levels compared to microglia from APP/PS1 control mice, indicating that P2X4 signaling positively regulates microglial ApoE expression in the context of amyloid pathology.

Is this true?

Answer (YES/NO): NO